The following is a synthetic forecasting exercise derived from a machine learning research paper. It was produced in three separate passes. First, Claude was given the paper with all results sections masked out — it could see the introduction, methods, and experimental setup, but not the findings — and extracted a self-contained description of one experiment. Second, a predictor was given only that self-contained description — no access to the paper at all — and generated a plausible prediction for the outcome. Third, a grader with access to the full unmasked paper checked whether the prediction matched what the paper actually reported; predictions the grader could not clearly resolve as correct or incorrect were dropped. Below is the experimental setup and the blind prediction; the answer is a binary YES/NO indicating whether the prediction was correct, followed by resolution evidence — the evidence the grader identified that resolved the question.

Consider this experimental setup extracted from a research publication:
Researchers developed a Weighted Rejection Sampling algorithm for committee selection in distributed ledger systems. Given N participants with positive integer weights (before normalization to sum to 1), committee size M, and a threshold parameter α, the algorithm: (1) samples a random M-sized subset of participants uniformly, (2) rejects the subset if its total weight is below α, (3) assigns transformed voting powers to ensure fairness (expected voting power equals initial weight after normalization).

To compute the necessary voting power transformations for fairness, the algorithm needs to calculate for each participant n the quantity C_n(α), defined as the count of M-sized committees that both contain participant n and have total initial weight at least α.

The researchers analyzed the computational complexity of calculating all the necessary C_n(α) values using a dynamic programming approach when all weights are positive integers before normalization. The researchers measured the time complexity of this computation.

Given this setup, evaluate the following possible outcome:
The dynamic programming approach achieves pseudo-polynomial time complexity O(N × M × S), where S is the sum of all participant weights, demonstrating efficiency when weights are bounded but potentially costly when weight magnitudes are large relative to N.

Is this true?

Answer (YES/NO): NO